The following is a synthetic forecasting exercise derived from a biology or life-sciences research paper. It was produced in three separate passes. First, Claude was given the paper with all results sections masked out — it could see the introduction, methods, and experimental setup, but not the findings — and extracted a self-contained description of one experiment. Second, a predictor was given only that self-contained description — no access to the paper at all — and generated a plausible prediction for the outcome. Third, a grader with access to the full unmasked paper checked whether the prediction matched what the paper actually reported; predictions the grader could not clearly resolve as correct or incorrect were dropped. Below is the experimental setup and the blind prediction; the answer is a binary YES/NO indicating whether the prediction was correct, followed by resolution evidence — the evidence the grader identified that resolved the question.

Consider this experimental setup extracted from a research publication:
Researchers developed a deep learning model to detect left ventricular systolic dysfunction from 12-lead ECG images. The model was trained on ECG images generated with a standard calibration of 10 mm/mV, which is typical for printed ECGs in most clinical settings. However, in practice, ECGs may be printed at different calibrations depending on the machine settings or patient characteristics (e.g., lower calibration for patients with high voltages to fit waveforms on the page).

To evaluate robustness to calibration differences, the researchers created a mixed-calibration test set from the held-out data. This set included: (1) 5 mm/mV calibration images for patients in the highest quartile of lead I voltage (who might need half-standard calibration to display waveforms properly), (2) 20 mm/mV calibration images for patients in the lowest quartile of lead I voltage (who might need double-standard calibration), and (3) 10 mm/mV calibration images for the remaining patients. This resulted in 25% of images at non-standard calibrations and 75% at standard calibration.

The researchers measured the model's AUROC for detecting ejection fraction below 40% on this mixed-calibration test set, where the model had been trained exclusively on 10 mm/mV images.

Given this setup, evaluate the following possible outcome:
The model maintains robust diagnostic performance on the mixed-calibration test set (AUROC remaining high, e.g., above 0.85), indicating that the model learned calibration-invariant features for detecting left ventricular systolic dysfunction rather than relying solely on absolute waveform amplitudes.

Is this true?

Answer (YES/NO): YES